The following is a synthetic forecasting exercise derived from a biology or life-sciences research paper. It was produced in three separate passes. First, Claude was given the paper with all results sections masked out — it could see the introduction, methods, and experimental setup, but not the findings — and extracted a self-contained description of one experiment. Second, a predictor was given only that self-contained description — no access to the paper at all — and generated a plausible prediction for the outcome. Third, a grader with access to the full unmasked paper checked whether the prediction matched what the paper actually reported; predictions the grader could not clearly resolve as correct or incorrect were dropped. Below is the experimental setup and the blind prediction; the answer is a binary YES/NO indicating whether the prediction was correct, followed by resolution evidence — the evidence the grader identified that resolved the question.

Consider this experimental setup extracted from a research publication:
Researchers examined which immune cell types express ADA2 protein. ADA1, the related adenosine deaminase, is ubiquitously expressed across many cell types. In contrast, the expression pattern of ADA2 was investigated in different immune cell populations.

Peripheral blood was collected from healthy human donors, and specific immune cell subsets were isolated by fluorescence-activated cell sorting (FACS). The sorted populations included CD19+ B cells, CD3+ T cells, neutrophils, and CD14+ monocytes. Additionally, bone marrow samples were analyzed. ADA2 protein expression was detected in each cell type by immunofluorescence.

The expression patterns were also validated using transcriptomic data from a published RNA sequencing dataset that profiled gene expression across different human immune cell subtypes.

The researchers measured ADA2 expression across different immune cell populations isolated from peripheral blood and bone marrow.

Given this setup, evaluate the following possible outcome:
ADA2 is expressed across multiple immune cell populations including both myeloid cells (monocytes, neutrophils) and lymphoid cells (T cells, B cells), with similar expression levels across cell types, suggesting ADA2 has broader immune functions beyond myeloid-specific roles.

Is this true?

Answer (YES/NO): NO